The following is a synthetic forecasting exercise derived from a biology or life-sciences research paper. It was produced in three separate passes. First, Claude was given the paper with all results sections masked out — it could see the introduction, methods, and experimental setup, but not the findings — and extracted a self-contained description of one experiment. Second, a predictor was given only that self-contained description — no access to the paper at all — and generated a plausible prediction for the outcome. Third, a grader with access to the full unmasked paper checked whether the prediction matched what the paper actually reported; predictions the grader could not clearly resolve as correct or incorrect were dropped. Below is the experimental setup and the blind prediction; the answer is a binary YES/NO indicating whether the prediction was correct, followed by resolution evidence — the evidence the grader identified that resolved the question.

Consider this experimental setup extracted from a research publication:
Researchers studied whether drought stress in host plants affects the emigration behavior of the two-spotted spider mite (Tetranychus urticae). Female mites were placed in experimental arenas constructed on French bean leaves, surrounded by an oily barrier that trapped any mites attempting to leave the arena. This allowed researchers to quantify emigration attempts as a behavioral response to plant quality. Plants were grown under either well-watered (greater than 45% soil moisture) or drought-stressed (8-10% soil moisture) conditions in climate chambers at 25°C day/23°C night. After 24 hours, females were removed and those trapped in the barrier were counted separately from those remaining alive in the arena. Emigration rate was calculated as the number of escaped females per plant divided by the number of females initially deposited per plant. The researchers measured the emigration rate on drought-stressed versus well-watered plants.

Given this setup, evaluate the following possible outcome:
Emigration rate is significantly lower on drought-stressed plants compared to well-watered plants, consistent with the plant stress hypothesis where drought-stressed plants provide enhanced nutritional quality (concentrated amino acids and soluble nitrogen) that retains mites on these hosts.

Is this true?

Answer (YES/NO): YES